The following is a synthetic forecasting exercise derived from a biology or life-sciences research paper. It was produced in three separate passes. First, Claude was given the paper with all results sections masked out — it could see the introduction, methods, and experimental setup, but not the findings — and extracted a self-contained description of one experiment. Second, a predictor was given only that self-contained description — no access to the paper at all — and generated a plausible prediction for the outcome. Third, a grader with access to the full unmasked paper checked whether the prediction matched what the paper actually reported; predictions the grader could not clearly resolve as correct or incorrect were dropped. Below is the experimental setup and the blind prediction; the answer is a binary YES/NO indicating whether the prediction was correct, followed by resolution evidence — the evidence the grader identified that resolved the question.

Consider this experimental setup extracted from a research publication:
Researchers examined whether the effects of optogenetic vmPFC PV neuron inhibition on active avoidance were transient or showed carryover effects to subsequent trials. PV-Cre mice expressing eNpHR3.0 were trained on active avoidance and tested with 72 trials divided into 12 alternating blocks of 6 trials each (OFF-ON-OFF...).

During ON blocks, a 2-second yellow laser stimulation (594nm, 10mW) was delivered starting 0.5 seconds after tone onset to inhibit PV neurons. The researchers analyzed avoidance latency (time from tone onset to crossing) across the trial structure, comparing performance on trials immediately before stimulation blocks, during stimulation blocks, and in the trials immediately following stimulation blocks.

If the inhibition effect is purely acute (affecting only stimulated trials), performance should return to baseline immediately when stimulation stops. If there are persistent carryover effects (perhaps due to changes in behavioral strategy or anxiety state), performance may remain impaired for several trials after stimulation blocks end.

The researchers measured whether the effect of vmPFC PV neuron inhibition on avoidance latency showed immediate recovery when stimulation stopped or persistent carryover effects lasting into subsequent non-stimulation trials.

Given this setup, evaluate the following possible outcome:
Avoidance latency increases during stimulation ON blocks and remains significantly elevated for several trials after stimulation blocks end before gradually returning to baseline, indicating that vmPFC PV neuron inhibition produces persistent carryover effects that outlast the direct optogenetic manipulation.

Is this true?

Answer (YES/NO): NO